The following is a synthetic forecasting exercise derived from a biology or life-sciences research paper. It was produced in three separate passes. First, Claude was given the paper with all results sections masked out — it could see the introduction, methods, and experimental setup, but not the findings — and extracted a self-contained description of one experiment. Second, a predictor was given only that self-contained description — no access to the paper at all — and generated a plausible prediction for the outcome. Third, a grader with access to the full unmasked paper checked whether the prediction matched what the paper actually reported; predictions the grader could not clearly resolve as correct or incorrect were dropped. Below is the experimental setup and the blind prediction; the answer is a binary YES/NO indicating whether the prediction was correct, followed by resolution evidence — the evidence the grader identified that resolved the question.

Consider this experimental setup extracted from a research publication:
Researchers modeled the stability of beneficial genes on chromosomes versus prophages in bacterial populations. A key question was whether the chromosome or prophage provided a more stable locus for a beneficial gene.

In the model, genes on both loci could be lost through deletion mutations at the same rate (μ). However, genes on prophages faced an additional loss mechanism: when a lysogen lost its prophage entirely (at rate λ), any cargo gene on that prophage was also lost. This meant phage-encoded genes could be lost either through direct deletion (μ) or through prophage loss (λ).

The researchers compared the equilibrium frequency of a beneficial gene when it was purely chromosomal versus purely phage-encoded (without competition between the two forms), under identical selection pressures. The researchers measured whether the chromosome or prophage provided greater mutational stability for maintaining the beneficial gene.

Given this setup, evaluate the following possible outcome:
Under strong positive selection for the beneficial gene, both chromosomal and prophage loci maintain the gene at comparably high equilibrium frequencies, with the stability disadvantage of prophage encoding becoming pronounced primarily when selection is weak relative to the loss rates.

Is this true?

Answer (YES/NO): NO